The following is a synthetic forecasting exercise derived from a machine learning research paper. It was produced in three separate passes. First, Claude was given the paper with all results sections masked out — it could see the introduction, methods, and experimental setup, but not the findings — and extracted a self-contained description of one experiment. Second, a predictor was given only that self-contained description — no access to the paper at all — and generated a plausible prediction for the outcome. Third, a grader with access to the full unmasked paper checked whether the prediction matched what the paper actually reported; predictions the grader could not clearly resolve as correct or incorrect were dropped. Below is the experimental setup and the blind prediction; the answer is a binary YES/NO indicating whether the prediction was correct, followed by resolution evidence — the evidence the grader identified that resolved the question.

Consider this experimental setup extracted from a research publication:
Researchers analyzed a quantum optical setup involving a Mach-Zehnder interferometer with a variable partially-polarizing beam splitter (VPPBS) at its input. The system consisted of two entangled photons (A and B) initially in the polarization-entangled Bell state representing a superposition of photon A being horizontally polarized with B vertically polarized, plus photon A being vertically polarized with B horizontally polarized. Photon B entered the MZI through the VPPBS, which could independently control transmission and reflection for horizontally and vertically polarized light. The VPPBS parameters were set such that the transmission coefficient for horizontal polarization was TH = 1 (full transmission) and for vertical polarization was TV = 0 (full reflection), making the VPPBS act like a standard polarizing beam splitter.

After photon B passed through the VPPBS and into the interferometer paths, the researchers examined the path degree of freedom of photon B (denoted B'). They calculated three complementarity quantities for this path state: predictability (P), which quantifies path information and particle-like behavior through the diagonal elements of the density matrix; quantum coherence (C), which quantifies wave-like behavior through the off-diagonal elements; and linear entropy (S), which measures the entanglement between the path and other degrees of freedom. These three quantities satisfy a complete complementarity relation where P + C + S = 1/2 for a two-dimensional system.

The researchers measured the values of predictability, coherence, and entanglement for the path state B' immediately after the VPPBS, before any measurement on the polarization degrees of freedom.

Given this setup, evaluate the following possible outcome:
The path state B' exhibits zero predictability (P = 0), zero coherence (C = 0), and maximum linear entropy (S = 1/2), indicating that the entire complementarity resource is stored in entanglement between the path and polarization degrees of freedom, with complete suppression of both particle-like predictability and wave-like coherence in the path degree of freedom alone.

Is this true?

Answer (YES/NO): YES